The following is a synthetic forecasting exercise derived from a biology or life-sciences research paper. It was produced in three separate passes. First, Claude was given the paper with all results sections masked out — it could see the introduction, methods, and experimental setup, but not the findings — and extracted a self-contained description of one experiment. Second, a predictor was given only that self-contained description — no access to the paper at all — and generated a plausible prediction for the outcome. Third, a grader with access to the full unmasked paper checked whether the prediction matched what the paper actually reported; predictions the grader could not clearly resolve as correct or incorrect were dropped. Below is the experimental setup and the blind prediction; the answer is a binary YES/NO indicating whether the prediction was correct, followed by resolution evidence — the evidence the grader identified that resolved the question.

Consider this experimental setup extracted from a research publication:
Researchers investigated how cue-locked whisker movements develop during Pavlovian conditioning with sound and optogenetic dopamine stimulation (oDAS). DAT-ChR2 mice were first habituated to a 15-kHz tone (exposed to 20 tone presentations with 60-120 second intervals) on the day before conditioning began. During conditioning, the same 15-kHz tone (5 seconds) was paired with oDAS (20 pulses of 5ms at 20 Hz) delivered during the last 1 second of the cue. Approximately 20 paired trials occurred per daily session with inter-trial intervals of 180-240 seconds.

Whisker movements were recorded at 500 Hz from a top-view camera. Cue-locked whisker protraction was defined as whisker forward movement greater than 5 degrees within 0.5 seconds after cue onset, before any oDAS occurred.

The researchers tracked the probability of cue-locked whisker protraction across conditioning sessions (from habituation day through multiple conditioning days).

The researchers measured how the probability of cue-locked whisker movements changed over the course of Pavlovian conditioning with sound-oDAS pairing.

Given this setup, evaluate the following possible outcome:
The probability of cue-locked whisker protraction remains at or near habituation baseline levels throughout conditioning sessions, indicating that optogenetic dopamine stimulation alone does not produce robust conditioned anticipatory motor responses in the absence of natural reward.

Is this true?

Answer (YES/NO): NO